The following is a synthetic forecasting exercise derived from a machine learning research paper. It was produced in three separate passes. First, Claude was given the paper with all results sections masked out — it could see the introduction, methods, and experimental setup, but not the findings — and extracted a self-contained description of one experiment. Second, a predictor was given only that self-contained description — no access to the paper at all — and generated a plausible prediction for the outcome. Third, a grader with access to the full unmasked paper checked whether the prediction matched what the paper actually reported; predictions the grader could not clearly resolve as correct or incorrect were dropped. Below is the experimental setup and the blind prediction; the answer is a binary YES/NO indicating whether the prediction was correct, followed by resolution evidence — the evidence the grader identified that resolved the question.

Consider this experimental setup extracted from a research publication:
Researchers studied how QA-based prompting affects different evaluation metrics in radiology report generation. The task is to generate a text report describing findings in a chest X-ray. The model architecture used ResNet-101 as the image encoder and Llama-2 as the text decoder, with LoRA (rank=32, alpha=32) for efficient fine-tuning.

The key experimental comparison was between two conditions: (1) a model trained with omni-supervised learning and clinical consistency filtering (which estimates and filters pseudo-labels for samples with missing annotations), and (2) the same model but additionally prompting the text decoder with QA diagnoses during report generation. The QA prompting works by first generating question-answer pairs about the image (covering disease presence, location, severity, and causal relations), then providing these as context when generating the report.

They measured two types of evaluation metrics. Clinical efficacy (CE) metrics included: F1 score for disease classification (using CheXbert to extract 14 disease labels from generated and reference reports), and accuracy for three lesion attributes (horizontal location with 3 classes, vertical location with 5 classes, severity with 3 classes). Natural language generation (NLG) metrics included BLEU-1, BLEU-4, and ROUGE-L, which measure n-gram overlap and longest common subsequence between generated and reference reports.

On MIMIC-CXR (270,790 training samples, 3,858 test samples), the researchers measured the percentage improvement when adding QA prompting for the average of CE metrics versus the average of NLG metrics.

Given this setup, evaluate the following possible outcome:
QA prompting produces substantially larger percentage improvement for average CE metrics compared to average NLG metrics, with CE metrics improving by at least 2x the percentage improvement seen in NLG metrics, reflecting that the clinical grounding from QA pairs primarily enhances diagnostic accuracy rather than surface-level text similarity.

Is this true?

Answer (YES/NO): YES